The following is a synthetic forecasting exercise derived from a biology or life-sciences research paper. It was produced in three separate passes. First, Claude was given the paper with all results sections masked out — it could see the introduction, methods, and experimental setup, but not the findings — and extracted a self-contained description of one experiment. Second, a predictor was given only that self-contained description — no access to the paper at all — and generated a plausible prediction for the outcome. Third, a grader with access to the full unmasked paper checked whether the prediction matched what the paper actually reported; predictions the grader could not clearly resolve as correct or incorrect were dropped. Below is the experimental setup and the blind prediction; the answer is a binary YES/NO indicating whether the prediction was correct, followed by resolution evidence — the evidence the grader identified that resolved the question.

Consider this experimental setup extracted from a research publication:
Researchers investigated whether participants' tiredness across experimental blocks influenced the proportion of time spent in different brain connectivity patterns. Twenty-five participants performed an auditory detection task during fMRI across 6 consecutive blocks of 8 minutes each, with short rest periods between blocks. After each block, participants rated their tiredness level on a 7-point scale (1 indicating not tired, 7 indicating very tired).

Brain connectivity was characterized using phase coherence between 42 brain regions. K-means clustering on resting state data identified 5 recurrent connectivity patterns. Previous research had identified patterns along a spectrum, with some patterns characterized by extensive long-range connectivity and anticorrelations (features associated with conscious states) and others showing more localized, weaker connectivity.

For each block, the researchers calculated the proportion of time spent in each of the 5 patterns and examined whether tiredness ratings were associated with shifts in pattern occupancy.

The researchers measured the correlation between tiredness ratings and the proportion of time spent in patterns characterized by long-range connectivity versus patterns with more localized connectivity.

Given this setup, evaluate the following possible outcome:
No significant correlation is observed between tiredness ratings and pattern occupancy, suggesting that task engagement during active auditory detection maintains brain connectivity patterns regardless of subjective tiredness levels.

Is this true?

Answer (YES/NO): NO